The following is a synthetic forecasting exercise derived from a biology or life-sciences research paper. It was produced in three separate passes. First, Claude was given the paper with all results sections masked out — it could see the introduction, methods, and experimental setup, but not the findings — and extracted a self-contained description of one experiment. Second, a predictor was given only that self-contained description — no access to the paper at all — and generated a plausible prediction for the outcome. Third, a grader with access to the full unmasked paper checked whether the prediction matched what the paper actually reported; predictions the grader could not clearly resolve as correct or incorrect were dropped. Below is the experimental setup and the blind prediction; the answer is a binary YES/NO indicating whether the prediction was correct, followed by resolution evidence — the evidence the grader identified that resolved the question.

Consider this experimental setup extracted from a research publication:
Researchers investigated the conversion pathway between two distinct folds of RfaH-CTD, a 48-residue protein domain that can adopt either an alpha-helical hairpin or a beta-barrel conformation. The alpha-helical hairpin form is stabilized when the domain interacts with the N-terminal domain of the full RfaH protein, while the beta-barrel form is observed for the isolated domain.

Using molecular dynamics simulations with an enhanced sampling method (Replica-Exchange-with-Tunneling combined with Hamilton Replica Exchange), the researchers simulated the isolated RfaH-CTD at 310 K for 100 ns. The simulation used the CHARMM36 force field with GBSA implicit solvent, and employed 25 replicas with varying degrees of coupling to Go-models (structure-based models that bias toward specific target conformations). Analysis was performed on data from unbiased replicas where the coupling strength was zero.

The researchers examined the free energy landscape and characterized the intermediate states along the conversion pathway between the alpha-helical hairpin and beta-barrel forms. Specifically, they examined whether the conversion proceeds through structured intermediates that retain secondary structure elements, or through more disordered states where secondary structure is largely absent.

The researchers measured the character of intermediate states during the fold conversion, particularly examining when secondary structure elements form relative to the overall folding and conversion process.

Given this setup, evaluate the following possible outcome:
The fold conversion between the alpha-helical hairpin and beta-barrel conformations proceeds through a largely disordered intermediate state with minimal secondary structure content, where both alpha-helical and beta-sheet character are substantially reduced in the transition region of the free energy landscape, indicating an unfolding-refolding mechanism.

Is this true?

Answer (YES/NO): YES